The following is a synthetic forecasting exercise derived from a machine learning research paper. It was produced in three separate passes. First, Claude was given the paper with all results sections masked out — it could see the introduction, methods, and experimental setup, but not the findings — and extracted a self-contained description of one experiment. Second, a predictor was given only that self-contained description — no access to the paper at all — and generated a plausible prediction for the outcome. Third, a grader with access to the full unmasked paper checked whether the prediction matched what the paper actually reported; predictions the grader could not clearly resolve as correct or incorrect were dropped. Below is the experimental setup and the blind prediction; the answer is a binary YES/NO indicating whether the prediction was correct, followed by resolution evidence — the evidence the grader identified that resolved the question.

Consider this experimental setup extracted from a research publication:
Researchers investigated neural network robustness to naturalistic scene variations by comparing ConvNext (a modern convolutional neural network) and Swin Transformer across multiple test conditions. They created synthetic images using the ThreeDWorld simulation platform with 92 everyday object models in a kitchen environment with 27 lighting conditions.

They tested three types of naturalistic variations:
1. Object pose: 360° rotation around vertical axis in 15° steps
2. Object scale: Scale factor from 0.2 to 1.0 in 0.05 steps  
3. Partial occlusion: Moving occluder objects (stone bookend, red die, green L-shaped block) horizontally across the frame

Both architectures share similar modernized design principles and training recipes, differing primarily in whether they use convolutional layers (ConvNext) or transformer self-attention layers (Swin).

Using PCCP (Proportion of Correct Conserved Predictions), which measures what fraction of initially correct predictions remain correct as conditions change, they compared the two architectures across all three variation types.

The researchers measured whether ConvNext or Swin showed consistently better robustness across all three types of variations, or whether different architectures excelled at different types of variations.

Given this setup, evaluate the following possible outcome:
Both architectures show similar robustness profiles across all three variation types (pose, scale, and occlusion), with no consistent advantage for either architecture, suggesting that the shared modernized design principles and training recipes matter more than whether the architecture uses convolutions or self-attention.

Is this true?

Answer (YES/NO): NO